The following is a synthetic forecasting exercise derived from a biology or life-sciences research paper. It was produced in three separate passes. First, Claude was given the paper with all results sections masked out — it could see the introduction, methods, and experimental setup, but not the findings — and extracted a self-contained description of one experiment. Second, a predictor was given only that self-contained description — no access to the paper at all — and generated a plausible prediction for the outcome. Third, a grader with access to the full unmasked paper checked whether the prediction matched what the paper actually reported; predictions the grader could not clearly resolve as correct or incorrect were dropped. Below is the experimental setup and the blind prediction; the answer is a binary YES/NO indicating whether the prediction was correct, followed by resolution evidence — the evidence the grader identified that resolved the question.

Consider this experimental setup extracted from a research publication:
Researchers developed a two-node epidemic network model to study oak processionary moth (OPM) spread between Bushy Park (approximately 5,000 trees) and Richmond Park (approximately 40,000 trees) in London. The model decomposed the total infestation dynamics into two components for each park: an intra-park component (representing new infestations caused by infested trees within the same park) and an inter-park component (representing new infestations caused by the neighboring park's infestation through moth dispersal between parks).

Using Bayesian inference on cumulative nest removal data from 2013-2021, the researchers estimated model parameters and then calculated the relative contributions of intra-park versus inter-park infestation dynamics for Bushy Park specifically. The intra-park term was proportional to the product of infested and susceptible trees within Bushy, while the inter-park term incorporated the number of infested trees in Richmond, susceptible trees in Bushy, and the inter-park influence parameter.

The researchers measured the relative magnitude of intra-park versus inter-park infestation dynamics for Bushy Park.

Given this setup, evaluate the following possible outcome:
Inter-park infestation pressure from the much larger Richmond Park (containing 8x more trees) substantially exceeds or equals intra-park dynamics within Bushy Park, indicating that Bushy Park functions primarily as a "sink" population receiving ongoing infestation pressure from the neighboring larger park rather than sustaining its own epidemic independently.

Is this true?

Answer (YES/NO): YES